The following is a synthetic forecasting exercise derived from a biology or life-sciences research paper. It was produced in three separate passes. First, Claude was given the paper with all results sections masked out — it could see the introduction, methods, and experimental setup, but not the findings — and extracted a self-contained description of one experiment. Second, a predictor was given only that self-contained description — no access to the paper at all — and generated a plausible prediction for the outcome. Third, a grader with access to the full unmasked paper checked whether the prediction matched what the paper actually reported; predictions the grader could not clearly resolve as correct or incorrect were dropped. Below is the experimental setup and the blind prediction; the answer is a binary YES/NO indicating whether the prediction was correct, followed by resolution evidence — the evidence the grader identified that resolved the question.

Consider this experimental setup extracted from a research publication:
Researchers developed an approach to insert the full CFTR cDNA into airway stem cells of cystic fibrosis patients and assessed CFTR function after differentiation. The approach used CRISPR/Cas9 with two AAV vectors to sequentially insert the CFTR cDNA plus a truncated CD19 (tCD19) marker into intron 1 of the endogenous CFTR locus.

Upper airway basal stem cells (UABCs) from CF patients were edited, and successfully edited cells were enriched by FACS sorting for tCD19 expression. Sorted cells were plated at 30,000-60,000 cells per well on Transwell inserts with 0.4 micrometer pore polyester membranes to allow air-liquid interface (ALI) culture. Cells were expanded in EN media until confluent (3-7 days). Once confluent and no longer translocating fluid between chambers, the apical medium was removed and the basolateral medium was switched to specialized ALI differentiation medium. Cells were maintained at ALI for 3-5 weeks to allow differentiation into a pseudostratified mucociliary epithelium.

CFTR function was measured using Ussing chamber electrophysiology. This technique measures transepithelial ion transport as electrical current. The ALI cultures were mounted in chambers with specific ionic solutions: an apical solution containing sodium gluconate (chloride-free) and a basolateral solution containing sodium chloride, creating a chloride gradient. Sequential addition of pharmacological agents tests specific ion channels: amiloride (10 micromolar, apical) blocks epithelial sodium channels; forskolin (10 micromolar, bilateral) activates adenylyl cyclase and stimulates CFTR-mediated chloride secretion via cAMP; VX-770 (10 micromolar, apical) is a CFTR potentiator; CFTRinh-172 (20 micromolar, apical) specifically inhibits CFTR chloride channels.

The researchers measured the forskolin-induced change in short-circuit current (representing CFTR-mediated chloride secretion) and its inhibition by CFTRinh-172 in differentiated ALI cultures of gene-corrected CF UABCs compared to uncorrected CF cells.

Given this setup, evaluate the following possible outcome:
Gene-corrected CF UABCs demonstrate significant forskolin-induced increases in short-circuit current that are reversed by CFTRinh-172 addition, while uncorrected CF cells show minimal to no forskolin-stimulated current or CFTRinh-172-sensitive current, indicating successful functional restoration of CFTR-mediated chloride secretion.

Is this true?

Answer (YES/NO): YES